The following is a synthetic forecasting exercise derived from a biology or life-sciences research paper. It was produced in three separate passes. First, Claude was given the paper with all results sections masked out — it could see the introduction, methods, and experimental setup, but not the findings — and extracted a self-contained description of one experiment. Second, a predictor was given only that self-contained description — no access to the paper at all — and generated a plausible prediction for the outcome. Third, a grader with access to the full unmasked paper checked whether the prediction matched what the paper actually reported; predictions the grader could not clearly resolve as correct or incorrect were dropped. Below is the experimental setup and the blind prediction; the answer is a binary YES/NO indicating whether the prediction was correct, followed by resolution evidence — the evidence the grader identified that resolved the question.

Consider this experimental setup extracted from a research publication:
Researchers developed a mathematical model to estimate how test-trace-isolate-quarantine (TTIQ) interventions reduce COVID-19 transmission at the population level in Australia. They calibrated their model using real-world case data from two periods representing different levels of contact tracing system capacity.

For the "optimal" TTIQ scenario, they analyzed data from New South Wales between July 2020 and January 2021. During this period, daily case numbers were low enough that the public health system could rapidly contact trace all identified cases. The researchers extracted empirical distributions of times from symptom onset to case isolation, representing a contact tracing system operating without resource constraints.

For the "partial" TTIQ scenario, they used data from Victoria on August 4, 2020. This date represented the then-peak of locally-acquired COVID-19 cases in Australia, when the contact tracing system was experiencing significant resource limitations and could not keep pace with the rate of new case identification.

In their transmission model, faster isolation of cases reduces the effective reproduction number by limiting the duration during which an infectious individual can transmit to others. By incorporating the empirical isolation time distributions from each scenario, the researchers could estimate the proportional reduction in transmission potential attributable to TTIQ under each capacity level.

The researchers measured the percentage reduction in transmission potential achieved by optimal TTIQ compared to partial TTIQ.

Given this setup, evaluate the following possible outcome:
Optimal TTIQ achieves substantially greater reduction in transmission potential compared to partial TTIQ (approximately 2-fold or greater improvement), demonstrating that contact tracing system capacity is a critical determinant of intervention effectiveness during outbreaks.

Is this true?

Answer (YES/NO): NO